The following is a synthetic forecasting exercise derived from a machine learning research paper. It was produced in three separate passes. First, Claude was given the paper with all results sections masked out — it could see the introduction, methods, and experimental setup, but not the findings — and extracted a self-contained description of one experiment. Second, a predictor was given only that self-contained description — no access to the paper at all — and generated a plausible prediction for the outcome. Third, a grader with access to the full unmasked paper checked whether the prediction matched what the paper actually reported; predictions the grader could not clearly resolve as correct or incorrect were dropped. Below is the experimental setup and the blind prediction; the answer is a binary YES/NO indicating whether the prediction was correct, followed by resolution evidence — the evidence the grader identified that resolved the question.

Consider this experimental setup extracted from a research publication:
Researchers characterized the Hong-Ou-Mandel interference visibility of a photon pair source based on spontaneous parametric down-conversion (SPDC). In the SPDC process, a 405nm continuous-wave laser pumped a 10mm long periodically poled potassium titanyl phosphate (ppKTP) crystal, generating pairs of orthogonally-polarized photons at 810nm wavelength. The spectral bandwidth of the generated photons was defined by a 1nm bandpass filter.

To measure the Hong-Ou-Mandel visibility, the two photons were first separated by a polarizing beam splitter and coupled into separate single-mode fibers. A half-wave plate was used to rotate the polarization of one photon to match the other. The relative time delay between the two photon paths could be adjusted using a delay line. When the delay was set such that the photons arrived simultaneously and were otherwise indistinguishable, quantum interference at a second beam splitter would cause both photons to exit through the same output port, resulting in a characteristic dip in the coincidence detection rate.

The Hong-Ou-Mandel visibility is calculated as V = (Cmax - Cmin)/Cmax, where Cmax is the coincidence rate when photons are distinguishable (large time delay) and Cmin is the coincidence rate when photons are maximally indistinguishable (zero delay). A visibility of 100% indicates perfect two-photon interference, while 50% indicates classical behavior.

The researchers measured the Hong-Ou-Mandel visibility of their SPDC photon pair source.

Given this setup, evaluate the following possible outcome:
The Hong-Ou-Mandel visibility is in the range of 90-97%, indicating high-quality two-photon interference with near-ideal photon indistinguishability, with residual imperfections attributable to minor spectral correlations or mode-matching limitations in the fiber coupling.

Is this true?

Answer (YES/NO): YES